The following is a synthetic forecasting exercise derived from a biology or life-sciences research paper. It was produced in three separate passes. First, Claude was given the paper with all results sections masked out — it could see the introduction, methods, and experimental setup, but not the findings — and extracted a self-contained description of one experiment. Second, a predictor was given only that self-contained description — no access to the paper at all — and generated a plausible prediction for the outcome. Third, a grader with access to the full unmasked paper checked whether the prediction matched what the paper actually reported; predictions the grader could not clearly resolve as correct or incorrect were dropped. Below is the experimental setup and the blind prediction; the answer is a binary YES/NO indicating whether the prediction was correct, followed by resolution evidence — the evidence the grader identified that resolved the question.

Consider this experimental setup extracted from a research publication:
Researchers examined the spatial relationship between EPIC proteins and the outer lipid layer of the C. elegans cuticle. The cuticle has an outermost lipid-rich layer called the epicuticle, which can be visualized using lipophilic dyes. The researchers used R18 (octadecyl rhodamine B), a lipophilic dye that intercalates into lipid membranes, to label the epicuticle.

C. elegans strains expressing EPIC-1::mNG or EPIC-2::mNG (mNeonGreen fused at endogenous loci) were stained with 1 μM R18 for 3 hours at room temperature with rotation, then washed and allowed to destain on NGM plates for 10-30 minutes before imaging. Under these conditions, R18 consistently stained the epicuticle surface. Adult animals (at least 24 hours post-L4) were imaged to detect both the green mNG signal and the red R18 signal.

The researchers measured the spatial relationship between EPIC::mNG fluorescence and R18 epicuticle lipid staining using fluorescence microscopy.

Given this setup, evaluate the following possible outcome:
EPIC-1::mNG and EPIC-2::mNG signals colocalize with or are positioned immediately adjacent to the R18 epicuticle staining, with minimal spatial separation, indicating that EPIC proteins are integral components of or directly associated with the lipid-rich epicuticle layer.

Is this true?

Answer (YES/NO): YES